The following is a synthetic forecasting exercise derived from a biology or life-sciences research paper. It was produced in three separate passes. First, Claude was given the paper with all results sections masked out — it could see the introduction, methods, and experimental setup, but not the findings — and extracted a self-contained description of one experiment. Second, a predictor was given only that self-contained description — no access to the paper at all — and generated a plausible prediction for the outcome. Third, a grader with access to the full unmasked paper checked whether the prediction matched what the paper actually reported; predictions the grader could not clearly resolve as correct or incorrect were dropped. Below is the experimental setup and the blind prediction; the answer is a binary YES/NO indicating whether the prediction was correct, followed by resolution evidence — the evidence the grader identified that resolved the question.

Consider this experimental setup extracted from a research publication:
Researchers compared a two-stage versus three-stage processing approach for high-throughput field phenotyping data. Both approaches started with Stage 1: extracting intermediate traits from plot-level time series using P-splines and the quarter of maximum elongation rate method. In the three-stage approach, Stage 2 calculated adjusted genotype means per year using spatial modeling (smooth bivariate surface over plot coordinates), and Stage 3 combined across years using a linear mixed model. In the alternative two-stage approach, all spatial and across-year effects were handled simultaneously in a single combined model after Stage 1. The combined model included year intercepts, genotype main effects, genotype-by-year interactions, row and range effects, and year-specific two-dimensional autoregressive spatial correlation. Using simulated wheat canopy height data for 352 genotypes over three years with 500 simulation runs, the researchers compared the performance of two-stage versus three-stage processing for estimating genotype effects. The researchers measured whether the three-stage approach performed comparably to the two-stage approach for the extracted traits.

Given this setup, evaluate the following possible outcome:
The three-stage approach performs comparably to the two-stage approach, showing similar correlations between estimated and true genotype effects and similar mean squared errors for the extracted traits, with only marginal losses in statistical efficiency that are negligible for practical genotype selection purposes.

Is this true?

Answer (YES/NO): NO